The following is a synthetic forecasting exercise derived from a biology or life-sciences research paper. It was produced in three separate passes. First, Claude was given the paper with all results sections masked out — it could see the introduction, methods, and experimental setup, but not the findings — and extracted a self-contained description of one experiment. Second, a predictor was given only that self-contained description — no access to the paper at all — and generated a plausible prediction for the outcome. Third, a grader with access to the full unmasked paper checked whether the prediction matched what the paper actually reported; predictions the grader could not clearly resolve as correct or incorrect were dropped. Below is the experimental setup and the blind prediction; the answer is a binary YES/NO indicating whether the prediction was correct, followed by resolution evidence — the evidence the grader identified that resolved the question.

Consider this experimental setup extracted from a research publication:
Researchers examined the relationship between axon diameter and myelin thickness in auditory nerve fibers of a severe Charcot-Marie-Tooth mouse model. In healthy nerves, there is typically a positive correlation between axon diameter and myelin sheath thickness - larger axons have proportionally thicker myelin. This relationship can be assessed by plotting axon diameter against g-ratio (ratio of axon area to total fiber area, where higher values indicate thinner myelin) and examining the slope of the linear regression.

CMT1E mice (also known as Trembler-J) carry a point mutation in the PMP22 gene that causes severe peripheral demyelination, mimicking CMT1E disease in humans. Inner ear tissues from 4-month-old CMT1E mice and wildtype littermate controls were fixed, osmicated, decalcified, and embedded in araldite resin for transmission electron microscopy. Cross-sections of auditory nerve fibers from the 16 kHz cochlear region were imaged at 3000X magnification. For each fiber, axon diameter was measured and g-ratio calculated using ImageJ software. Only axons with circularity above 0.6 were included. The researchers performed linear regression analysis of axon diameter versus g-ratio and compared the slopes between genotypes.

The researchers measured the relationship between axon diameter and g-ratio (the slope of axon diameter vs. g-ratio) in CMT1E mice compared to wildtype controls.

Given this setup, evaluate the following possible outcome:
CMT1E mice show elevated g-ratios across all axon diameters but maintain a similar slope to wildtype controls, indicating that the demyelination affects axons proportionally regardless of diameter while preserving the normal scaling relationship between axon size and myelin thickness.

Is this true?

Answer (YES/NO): YES